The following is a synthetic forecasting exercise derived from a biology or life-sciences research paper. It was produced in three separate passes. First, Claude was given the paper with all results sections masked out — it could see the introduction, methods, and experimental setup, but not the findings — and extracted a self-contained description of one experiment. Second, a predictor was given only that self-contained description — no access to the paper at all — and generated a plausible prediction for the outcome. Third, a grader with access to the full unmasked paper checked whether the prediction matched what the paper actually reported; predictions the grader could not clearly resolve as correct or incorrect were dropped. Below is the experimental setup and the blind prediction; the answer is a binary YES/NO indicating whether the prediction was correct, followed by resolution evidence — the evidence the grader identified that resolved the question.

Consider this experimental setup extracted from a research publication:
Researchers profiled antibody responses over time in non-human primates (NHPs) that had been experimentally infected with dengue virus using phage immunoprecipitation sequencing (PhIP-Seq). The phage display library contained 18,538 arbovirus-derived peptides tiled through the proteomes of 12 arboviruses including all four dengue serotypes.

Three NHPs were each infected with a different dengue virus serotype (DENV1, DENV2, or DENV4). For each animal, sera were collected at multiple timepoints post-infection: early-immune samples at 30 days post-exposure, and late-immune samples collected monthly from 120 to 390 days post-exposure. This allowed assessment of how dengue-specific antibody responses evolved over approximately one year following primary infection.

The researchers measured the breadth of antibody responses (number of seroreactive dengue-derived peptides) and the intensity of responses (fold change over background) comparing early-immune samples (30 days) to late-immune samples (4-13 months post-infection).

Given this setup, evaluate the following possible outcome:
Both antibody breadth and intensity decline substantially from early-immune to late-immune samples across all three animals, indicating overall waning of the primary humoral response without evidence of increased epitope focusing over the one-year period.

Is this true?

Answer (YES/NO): NO